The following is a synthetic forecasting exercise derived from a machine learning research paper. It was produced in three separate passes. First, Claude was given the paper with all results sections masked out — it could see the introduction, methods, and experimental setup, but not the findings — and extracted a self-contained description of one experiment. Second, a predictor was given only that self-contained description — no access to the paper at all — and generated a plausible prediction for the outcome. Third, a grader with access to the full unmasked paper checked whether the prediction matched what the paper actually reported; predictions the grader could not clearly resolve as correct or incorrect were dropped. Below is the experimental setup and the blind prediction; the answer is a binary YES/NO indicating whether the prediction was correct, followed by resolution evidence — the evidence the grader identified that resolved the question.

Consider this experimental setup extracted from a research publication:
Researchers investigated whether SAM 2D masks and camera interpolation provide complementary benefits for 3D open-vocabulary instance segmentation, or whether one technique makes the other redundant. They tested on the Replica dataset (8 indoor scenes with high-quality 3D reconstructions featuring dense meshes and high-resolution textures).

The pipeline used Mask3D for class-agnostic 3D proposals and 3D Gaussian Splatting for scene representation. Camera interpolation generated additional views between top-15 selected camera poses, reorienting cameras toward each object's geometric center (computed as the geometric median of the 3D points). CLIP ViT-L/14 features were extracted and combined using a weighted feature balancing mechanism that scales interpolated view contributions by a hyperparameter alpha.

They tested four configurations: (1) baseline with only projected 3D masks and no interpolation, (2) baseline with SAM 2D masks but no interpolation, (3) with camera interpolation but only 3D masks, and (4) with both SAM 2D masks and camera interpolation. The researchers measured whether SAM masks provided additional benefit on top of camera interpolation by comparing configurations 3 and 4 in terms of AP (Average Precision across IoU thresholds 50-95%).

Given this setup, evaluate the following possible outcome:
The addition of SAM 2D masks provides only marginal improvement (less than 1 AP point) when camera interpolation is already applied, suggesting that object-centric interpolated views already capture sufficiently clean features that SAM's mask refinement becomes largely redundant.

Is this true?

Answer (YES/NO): NO